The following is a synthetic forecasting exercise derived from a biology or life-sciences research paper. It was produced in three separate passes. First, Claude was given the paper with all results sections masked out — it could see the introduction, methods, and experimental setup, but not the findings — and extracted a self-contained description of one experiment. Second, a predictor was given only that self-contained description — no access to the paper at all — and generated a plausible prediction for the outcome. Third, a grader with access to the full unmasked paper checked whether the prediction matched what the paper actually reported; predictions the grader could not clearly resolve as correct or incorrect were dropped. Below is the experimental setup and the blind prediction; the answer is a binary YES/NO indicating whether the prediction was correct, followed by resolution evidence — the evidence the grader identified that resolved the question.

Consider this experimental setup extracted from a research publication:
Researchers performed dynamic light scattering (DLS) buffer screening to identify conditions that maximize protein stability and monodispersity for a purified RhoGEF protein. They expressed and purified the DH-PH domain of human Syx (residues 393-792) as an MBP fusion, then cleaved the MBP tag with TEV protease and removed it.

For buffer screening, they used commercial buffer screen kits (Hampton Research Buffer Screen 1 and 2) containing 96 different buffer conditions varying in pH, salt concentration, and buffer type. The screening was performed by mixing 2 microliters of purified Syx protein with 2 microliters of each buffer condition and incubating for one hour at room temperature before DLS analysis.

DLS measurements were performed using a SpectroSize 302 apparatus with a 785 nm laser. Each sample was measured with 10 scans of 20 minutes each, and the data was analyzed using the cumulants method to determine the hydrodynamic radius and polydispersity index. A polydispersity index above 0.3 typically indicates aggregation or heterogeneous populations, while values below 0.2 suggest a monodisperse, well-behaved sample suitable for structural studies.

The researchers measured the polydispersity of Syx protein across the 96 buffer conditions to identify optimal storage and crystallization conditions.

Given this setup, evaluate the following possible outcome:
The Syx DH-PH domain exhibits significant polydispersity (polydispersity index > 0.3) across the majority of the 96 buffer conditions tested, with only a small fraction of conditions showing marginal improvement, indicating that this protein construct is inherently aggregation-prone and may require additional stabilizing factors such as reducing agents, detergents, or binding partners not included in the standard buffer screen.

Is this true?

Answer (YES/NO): YES